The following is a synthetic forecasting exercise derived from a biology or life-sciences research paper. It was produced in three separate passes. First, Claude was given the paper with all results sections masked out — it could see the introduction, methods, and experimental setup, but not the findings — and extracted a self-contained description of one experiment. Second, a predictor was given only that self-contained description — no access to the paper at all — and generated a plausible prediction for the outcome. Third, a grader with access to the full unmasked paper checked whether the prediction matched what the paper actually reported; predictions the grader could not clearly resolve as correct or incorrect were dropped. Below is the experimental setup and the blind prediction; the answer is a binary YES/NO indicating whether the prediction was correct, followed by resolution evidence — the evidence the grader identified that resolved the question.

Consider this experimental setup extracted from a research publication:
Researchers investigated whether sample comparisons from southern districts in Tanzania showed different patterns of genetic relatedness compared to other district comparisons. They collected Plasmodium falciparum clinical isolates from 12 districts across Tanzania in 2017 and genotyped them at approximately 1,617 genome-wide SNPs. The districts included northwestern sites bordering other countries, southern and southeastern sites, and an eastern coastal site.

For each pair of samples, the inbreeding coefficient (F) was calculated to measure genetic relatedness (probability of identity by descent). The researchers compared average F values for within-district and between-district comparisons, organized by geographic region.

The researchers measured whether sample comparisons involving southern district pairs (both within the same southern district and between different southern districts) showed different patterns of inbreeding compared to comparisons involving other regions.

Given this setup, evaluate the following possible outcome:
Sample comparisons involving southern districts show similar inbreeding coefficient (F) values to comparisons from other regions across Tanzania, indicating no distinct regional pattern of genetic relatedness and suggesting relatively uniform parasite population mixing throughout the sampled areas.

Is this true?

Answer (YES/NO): NO